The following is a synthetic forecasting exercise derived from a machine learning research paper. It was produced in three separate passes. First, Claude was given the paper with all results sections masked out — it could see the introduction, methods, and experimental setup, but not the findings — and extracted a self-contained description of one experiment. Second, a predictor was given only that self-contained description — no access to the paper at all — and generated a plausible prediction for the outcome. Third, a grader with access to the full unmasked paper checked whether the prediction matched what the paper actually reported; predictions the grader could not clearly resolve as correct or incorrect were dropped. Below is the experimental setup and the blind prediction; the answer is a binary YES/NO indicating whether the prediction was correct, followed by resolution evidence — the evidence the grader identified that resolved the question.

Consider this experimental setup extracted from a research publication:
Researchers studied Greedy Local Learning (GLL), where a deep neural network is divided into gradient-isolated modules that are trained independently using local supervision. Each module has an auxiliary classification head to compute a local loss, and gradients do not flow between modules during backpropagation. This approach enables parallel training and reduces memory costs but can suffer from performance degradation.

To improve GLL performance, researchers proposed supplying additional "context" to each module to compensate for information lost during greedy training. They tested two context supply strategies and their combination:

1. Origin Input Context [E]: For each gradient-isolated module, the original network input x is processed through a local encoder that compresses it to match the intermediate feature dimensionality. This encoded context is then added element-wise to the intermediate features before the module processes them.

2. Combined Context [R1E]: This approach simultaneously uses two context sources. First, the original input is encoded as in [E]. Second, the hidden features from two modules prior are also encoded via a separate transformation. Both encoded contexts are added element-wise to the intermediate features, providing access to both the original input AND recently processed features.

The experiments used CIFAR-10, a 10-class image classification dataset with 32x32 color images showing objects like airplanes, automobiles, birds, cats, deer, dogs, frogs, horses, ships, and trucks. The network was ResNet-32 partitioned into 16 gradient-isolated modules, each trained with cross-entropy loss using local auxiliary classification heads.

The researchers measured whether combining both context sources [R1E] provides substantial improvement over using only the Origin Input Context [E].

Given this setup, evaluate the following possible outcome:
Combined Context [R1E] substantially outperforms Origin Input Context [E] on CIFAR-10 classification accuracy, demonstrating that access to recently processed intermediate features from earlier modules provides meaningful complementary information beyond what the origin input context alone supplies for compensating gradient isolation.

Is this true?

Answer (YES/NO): NO